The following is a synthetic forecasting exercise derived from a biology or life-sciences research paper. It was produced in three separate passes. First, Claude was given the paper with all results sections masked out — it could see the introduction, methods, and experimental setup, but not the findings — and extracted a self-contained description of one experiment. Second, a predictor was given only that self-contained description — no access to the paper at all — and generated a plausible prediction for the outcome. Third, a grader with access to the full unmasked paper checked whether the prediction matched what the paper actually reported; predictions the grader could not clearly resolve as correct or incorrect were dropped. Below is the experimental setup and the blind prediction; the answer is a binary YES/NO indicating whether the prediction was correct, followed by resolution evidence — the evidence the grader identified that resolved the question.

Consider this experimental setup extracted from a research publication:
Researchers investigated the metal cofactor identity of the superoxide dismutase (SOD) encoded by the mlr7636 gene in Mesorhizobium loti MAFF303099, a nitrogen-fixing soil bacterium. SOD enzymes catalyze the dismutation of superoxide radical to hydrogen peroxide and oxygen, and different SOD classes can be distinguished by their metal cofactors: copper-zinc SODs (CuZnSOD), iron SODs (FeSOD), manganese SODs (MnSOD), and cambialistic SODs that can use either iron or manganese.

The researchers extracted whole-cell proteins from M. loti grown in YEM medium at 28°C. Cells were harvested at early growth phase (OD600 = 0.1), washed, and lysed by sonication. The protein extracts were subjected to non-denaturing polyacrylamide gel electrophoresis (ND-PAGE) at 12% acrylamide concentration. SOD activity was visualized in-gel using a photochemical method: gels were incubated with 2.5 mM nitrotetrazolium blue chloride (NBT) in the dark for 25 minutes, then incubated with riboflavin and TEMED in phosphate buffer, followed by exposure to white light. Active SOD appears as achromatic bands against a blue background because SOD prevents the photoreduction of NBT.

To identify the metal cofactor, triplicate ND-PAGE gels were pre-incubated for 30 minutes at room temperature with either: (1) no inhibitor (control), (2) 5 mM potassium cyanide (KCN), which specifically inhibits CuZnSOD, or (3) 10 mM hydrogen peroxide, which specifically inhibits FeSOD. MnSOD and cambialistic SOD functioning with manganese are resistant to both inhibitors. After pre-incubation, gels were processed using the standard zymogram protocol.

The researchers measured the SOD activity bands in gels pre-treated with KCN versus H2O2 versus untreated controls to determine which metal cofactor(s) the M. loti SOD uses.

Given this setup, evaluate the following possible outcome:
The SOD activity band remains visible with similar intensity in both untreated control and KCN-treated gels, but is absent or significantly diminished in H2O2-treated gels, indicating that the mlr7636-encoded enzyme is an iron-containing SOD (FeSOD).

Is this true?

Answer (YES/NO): YES